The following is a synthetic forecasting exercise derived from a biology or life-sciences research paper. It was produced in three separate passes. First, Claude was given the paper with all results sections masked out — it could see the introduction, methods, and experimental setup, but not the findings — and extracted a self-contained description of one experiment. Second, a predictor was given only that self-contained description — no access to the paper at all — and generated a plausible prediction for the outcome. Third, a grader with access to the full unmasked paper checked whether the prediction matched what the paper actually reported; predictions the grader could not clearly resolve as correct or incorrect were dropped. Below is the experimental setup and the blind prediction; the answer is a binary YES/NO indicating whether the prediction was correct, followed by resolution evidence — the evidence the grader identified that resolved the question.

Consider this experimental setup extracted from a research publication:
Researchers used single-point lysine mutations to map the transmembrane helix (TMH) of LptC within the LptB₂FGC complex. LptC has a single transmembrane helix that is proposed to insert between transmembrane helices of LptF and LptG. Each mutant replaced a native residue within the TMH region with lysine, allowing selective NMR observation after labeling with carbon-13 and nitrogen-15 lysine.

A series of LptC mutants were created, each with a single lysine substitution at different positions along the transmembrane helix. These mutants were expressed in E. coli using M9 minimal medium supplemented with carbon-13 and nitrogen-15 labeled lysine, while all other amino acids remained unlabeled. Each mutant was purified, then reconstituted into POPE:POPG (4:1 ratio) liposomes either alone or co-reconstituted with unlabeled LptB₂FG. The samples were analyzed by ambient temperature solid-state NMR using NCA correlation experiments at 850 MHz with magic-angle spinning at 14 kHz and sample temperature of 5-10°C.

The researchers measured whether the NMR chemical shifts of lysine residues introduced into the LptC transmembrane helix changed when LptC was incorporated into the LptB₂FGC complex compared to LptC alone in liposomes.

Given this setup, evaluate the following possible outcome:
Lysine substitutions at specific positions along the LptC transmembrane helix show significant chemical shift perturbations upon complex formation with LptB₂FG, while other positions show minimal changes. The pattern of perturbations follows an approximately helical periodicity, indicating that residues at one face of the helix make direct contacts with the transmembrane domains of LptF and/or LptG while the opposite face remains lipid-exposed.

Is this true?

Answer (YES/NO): NO